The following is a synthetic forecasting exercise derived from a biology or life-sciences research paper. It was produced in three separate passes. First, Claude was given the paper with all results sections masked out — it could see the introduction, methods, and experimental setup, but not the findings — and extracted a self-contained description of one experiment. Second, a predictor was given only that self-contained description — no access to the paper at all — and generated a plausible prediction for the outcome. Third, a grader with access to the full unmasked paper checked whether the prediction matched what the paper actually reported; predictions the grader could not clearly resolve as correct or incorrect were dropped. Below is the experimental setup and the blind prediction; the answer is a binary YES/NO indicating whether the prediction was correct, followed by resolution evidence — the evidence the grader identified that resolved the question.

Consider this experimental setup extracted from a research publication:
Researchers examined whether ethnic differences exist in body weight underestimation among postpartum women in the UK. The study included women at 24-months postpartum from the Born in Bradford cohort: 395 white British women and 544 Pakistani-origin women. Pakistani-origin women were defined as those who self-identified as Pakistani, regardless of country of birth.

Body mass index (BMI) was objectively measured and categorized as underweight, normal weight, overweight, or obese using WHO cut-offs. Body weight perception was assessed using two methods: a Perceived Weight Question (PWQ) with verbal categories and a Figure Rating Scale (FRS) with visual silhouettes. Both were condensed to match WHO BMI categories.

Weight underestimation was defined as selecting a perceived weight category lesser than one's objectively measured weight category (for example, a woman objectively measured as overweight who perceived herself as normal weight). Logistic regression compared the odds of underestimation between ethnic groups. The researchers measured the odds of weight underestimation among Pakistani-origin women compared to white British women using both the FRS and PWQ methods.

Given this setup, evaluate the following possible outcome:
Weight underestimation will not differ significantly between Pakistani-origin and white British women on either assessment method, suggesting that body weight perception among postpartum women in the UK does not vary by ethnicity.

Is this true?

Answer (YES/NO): NO